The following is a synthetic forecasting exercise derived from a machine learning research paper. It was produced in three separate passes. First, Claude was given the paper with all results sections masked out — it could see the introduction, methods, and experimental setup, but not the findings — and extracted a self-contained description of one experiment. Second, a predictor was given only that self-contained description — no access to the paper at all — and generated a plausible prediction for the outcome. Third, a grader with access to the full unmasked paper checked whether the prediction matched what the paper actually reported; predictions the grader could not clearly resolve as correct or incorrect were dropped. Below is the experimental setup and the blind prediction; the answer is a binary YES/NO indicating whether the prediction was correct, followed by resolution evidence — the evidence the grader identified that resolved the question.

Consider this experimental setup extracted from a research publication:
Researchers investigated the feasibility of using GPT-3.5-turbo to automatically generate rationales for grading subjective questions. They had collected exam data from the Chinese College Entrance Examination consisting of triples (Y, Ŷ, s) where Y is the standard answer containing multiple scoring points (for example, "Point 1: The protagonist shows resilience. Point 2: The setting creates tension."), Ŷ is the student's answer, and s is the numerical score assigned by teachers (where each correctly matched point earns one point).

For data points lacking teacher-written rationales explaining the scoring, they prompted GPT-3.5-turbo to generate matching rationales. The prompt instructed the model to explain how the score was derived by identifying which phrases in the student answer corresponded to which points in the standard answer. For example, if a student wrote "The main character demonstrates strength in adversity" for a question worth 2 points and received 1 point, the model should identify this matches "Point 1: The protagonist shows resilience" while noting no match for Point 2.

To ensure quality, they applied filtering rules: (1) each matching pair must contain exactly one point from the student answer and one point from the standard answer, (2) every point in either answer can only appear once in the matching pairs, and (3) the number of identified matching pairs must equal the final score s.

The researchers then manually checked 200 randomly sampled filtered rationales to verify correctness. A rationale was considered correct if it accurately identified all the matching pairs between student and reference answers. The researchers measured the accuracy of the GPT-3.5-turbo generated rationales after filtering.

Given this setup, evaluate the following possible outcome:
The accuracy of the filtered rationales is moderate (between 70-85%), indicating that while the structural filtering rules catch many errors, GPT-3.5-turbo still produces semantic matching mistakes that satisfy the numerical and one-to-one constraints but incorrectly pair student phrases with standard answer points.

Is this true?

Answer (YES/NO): NO